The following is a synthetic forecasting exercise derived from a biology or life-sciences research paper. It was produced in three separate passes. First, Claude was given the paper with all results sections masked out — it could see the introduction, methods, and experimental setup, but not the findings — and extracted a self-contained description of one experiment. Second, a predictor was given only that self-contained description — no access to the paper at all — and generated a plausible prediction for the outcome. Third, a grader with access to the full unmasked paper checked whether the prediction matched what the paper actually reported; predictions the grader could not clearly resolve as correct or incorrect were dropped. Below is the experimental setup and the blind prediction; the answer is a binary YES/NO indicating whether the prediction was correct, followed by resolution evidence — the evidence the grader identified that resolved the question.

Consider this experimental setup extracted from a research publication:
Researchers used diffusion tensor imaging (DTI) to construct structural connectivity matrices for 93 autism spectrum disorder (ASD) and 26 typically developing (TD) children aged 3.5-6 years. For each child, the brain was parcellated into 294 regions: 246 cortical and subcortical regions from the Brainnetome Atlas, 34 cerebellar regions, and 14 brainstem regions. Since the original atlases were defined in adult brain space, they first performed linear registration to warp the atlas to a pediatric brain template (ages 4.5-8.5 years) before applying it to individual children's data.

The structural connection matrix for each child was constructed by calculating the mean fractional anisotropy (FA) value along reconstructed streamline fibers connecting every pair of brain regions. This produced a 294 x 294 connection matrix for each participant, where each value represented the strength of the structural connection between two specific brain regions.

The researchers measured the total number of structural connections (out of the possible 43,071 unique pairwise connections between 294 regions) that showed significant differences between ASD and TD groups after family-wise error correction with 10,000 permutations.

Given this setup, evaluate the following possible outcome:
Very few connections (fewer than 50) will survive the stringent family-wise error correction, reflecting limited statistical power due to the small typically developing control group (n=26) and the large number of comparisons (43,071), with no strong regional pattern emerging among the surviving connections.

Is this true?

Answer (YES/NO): NO